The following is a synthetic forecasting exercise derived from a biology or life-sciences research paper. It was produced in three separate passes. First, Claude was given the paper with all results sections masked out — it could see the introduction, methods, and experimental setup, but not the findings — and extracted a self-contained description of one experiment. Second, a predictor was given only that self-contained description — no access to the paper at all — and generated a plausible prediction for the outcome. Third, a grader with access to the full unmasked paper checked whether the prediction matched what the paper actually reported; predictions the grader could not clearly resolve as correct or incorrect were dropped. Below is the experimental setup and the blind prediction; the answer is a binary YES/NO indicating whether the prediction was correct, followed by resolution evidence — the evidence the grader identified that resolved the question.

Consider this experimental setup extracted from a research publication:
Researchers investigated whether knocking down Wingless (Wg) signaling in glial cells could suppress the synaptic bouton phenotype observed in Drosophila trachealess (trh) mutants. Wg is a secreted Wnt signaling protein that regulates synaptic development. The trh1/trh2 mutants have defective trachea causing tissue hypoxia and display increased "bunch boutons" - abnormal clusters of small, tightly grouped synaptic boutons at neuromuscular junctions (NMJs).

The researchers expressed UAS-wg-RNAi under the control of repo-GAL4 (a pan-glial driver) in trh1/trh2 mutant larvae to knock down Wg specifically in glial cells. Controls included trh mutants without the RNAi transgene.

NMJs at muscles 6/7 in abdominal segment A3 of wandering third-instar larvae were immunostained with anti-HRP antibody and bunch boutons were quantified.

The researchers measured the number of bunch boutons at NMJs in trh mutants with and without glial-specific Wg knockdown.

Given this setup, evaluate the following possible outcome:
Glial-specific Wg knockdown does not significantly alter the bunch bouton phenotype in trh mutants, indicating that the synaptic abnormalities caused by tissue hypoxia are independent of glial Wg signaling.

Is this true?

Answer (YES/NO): NO